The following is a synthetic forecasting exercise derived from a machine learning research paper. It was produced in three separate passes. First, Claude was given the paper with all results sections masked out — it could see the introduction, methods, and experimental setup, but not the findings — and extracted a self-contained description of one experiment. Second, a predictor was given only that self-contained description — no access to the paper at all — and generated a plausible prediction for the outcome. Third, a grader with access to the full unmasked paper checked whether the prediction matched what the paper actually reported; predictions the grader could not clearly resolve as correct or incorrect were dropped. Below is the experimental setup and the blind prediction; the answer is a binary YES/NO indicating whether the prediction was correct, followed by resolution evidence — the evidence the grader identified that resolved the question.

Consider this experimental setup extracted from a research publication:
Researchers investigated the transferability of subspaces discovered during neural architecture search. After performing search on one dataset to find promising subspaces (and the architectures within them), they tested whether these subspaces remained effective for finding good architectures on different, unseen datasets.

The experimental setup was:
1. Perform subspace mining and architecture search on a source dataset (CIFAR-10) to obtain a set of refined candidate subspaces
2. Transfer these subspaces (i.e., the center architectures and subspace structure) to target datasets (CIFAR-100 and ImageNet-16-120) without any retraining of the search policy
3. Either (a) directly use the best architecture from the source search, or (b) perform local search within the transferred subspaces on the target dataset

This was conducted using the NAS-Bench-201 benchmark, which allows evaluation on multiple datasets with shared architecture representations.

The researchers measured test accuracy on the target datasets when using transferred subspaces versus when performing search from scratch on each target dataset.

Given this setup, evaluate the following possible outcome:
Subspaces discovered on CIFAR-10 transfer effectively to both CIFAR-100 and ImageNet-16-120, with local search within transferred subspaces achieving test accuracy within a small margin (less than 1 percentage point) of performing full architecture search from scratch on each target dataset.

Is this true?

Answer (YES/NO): YES